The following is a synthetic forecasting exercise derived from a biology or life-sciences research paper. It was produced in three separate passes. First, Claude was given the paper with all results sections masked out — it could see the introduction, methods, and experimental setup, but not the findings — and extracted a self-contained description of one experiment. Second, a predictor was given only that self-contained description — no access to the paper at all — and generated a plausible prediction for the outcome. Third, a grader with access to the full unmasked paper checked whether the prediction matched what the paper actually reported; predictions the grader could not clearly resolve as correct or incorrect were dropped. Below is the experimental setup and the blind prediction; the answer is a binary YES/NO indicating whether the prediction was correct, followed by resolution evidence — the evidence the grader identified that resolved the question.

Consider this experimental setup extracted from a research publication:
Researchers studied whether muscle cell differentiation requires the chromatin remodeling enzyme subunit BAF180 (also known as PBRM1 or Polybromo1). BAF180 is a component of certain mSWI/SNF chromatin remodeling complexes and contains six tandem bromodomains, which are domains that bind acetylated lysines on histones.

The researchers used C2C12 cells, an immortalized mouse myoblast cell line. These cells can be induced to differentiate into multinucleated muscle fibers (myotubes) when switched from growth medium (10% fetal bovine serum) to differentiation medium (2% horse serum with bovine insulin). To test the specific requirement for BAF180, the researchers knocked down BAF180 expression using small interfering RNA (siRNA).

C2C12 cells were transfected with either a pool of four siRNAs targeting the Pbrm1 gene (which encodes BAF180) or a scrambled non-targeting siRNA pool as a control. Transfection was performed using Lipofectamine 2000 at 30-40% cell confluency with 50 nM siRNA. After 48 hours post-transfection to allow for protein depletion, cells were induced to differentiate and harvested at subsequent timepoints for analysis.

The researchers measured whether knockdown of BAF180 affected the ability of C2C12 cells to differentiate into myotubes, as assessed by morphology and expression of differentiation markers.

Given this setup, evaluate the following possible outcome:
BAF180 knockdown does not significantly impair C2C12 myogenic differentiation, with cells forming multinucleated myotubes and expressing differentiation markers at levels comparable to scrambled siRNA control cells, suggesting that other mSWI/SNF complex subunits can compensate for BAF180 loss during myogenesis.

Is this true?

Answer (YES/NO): NO